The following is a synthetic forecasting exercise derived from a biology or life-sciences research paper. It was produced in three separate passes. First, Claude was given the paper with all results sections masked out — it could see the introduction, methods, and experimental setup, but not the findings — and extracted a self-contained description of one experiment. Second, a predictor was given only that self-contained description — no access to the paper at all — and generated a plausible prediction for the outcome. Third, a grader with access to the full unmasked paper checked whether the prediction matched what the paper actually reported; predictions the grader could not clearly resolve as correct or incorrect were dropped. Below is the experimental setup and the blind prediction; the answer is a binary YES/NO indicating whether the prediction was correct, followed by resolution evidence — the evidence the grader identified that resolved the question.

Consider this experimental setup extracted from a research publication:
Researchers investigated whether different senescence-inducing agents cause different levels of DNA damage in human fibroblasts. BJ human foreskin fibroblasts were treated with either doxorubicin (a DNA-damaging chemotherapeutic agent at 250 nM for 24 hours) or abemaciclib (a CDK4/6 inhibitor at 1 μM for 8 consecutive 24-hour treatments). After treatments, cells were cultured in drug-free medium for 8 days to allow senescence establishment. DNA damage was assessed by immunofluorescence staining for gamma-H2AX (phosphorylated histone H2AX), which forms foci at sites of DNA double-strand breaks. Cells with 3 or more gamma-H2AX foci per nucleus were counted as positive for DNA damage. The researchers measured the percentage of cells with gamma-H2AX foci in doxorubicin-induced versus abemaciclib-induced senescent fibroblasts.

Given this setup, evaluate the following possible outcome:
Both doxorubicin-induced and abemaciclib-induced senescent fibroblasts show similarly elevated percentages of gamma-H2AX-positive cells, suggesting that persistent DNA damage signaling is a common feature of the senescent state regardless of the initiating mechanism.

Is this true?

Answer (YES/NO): NO